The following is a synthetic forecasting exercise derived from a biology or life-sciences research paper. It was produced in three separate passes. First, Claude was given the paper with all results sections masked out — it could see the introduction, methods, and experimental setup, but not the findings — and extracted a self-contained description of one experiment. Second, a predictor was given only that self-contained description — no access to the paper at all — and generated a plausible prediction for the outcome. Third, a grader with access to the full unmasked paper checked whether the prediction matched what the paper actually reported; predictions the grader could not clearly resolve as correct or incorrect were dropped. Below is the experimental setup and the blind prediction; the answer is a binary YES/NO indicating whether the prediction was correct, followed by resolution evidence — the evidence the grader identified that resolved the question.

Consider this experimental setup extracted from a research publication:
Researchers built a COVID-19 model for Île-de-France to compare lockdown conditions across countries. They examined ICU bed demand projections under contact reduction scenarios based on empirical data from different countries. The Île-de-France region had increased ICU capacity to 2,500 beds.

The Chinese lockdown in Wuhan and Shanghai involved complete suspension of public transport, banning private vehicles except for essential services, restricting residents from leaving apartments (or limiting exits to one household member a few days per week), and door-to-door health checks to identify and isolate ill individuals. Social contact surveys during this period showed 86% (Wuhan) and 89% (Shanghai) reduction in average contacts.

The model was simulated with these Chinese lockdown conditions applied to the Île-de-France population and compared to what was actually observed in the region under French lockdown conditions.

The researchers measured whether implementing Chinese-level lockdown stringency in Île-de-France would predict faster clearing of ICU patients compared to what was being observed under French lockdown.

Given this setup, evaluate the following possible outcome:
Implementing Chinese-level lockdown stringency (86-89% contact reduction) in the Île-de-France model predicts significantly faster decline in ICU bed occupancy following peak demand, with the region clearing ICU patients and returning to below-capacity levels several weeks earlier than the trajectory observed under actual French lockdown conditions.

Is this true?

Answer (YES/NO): YES